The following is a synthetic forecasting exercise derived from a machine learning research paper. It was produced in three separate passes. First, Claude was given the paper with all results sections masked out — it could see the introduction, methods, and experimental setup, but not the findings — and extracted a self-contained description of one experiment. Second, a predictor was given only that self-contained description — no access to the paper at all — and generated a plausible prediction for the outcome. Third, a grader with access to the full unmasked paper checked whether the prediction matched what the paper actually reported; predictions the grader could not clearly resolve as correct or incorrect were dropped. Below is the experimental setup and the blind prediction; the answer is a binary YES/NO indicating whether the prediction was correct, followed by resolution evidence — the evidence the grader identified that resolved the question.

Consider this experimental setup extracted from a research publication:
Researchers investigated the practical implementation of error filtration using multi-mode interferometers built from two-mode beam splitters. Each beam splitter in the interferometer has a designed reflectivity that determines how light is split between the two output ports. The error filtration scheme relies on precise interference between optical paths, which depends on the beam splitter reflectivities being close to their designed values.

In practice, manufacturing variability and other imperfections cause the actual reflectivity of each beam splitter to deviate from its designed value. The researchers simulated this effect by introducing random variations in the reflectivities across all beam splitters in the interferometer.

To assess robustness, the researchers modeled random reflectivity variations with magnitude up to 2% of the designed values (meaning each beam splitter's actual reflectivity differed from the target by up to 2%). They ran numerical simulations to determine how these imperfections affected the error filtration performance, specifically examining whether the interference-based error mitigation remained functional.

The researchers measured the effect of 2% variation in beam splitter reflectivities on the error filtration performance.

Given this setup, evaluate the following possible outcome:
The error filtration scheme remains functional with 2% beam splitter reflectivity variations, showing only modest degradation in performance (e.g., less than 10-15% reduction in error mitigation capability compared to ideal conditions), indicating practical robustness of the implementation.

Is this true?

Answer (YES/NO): YES